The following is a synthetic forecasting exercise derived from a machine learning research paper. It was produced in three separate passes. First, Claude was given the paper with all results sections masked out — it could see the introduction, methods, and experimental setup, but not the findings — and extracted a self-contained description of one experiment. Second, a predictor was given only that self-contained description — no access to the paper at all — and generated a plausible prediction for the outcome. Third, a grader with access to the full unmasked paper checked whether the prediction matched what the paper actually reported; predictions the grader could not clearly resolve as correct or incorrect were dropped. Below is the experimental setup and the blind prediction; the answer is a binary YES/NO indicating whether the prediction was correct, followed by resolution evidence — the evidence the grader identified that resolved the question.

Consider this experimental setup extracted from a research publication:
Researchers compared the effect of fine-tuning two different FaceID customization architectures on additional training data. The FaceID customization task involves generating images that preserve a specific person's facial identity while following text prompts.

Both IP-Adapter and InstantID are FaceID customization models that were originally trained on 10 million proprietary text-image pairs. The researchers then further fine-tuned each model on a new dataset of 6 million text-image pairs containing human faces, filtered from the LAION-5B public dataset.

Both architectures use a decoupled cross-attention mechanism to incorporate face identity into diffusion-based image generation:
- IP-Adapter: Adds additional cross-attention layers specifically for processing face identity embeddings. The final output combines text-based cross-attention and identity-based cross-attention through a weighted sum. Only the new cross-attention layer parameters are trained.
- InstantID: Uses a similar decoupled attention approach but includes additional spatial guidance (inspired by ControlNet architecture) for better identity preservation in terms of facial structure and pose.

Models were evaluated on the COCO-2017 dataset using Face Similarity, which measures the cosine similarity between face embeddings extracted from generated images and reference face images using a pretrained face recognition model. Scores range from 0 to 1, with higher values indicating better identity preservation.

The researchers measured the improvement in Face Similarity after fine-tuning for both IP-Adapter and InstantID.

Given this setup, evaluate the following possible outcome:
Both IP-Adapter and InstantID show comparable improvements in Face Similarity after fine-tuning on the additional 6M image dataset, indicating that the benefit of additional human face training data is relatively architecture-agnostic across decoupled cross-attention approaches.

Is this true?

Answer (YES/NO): YES